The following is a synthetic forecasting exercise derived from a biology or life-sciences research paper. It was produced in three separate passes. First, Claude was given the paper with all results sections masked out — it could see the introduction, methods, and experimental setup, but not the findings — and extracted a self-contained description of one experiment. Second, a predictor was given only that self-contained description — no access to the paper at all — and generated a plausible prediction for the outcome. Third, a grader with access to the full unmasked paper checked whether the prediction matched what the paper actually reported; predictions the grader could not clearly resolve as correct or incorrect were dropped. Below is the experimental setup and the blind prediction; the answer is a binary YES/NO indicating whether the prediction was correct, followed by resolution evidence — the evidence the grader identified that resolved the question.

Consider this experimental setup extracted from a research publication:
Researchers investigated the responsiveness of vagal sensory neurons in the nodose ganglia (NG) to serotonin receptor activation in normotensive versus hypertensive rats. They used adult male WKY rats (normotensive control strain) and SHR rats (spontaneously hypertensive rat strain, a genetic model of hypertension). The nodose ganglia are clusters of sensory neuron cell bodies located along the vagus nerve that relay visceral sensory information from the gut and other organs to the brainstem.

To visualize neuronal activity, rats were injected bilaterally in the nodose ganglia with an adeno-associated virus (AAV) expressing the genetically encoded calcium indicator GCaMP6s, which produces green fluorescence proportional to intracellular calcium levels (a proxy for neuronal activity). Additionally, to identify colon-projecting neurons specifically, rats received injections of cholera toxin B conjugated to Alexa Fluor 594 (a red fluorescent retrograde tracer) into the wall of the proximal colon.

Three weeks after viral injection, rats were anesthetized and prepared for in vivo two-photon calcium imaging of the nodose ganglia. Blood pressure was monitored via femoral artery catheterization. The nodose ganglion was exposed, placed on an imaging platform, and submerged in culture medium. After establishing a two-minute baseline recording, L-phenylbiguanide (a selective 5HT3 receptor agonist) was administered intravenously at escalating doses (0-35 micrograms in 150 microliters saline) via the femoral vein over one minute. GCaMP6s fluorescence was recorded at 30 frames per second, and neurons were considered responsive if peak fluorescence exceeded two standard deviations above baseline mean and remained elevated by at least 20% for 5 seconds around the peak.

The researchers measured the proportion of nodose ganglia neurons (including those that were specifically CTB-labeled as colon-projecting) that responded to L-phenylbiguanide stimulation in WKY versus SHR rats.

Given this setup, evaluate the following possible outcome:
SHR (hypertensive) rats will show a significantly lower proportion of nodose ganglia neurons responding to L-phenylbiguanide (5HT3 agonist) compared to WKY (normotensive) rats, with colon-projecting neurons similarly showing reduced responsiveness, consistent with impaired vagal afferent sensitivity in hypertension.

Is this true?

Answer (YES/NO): YES